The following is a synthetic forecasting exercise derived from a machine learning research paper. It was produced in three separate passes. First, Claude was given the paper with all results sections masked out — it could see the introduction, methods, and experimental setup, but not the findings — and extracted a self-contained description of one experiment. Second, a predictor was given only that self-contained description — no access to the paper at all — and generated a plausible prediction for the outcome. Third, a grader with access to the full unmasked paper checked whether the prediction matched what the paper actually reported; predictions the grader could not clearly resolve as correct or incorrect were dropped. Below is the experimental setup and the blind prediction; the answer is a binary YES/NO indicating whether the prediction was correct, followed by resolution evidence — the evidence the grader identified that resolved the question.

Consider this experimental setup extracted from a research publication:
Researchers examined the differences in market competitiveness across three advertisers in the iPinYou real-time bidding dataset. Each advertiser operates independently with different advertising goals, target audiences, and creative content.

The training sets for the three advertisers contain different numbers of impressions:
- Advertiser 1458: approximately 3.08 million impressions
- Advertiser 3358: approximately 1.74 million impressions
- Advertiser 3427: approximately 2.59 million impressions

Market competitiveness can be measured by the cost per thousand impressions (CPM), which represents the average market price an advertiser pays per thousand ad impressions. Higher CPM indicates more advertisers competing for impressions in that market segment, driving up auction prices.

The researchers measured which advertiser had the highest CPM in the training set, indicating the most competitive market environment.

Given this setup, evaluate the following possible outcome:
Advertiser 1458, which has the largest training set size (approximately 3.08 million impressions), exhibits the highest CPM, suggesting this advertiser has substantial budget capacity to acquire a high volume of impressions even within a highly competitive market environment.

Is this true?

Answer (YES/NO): NO